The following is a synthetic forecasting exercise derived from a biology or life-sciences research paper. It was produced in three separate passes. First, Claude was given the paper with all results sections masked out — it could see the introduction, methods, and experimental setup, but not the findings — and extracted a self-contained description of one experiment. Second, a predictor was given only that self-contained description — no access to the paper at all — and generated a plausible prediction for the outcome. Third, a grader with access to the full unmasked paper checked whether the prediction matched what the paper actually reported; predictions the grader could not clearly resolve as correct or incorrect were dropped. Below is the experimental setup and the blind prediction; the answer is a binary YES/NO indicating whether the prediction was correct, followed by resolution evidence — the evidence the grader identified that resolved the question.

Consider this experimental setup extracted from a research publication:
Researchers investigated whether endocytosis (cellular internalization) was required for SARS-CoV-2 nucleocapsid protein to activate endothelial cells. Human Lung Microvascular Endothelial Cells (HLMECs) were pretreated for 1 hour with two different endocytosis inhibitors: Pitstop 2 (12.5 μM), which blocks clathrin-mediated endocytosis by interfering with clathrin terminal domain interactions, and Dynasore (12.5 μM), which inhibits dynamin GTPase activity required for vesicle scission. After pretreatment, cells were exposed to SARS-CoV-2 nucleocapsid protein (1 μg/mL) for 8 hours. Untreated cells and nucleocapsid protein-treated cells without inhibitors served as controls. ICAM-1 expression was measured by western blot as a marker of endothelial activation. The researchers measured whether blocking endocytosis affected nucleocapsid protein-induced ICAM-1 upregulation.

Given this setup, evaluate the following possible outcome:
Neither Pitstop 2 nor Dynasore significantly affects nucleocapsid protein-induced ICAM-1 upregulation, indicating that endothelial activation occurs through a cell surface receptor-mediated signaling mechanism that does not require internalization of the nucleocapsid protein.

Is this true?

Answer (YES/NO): YES